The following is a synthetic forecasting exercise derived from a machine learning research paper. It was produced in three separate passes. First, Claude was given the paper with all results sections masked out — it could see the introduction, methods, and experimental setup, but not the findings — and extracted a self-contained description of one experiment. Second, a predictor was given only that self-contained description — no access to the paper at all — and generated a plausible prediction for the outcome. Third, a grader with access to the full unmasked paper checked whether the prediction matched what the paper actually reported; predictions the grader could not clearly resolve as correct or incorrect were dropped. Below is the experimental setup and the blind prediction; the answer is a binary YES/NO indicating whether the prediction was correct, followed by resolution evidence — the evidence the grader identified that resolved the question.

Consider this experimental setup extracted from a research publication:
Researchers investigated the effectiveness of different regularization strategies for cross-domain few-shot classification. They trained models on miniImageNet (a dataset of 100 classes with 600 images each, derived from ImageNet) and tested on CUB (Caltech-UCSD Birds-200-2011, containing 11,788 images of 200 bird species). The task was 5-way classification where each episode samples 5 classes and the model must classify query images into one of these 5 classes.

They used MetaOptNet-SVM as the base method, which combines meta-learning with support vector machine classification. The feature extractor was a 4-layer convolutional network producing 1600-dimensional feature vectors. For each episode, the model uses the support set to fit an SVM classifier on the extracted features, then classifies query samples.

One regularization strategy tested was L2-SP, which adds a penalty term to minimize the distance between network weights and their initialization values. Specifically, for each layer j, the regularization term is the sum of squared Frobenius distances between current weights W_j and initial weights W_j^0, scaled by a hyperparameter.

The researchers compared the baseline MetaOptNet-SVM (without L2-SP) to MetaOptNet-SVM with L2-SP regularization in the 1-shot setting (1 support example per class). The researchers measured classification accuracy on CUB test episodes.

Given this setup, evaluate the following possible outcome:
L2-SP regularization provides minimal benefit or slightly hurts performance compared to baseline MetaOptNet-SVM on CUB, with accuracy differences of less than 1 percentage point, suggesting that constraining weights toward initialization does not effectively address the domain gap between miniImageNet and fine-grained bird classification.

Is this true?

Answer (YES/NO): YES